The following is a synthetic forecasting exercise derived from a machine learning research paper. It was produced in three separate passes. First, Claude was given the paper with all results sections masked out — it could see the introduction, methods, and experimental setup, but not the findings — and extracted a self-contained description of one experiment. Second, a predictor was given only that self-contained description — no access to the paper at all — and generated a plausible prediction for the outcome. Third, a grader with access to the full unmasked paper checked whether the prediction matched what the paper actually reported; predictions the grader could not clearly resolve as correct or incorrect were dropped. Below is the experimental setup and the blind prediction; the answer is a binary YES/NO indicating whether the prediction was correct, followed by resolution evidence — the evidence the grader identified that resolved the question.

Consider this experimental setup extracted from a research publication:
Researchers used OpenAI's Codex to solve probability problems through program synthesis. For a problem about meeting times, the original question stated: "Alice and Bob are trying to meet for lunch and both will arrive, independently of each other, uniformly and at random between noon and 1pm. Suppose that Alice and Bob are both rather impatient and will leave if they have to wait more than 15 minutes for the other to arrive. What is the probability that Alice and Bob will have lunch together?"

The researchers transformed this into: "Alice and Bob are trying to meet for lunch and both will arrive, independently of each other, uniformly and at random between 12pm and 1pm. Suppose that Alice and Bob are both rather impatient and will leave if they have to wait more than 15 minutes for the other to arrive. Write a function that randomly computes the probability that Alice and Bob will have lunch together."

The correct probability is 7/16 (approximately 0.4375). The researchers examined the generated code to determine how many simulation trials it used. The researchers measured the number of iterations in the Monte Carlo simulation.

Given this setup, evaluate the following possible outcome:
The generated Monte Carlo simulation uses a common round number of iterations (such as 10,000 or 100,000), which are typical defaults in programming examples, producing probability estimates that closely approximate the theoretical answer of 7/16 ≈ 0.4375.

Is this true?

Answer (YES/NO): YES